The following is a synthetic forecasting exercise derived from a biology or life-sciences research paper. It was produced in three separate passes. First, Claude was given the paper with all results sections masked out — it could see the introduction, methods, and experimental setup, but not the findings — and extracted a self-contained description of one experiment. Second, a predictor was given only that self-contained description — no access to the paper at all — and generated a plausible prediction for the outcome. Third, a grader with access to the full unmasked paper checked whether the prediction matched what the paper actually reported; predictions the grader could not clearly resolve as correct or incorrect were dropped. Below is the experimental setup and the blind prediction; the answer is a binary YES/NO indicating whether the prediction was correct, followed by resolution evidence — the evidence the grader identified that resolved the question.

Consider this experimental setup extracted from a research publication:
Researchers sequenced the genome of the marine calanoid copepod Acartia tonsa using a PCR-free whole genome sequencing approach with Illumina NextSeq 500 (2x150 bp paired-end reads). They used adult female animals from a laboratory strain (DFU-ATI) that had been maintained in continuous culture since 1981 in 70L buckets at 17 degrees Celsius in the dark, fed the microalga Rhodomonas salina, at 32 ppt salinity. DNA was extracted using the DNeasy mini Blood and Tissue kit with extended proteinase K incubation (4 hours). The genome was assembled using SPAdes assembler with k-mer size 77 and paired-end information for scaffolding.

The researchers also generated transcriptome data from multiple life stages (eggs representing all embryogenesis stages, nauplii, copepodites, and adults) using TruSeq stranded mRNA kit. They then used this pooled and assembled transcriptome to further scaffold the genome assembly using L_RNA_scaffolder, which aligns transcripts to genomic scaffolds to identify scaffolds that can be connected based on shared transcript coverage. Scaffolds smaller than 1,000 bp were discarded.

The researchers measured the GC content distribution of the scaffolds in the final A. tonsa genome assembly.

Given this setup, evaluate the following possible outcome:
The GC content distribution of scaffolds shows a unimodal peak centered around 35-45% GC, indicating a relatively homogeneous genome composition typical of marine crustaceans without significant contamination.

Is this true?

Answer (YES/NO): NO